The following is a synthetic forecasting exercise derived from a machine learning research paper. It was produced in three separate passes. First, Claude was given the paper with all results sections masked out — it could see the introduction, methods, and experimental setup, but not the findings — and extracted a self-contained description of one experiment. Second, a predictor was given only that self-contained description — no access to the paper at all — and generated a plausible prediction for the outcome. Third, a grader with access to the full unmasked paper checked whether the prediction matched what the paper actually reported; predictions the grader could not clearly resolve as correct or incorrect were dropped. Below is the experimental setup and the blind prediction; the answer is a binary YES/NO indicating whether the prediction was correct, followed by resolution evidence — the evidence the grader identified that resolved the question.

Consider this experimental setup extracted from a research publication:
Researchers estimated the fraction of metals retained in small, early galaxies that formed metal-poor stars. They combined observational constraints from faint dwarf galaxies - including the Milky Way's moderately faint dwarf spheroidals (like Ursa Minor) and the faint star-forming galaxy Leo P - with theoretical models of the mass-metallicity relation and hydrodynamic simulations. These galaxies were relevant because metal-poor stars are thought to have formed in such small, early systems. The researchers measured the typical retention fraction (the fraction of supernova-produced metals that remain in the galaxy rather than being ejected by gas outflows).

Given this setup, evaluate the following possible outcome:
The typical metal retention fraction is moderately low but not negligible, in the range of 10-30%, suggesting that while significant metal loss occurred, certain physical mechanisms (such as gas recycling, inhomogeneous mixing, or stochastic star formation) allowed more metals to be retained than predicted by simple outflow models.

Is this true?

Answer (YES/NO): NO